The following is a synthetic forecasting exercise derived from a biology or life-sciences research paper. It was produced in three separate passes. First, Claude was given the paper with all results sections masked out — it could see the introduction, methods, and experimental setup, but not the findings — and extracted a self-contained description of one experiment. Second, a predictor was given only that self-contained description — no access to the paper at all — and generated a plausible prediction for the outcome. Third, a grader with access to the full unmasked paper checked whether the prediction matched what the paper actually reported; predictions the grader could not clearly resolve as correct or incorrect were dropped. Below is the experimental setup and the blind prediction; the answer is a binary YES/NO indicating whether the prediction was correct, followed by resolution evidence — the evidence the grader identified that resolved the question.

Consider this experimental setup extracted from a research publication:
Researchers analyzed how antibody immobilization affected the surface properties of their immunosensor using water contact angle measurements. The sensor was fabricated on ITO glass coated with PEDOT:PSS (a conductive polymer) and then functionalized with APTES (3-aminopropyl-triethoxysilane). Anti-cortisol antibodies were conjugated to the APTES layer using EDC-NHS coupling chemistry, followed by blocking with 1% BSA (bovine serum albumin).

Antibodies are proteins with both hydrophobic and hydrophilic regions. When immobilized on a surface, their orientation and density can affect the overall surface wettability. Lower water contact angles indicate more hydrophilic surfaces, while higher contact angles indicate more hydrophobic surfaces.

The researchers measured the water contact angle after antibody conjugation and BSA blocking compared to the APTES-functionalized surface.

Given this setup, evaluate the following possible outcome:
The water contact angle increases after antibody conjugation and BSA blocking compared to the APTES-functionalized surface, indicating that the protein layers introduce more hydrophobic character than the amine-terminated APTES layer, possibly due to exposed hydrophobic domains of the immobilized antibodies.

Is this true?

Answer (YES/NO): NO